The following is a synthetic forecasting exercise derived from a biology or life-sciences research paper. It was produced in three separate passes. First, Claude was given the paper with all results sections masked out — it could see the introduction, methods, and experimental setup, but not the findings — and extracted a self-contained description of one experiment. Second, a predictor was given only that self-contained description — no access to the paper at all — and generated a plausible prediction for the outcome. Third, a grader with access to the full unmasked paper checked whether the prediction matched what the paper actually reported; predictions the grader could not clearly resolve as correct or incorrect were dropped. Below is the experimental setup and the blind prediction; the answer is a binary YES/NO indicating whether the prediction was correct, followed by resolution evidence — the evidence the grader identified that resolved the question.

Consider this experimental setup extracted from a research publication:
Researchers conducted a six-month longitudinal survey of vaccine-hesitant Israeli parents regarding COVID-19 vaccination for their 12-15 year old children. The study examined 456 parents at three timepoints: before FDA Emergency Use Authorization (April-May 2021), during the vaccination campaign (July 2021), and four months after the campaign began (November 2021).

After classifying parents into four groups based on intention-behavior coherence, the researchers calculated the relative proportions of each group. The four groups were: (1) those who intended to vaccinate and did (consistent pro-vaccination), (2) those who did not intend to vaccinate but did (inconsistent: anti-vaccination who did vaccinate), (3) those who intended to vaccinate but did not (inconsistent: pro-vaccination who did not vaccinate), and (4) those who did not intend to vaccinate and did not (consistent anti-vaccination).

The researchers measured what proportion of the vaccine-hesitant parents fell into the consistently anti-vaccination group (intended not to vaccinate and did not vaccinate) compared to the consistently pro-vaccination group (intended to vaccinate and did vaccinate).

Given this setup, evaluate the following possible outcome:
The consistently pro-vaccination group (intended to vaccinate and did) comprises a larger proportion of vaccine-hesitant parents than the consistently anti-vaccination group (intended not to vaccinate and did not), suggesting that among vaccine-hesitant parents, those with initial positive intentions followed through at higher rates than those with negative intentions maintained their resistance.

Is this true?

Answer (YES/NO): YES